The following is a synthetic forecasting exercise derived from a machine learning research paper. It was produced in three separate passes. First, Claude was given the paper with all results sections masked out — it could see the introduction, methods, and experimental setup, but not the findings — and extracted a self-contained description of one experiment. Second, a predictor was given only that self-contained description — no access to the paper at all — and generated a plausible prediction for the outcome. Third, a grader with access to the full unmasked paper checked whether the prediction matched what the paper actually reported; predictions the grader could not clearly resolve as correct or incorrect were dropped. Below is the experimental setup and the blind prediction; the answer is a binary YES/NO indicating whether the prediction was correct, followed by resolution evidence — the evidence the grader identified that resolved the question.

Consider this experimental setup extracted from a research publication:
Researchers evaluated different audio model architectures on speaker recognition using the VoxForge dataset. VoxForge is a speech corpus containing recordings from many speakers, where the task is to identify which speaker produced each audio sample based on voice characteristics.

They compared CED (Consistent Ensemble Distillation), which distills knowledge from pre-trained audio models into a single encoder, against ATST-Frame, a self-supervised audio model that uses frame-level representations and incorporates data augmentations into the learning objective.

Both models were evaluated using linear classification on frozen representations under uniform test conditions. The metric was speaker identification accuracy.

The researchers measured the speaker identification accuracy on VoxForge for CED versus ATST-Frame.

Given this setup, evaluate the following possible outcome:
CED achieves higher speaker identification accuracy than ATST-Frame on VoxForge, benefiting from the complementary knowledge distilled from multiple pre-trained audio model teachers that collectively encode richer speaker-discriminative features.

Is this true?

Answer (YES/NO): NO